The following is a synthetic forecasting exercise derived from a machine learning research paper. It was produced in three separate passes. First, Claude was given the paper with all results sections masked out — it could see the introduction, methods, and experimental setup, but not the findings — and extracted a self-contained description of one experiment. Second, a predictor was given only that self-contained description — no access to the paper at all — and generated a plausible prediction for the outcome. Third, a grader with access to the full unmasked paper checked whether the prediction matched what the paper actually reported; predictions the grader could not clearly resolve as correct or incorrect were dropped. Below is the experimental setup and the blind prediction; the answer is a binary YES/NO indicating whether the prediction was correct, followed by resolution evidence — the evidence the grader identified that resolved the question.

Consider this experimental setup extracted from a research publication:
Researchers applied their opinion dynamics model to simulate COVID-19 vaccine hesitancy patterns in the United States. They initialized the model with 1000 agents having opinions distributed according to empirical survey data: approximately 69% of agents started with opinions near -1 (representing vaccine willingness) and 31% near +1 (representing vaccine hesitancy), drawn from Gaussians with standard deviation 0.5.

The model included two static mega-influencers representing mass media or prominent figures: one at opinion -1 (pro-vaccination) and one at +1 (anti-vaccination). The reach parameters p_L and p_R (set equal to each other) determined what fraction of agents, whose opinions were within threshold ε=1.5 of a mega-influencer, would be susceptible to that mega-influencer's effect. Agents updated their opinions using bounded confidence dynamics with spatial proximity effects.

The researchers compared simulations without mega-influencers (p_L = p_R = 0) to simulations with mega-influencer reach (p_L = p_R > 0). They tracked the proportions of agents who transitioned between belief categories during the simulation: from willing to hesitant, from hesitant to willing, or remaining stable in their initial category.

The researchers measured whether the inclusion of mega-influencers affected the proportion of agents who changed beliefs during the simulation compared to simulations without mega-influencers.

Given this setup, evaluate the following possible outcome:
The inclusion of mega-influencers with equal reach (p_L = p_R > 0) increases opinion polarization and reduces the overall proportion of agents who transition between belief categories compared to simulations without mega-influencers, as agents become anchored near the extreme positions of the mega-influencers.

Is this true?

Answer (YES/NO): NO